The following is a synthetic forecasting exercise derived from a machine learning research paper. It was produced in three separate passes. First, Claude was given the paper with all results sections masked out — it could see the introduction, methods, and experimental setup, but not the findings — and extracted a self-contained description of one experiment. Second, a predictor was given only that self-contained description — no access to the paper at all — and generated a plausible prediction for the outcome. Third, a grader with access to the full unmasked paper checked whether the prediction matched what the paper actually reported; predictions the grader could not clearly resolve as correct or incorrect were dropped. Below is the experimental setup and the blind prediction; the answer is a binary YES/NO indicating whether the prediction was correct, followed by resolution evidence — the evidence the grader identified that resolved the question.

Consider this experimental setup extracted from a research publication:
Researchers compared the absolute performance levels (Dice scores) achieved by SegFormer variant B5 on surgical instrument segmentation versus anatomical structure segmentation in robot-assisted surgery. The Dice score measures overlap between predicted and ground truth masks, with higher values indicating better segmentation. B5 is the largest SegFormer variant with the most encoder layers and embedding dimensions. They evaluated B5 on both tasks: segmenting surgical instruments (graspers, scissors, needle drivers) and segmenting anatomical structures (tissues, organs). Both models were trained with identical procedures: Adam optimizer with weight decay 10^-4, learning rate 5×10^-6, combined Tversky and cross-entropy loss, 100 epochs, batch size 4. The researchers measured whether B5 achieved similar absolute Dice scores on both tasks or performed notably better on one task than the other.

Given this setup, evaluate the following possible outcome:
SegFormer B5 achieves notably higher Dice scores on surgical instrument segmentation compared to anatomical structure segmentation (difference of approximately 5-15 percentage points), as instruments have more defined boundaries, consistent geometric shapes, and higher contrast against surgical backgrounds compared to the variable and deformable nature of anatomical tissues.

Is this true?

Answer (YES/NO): NO